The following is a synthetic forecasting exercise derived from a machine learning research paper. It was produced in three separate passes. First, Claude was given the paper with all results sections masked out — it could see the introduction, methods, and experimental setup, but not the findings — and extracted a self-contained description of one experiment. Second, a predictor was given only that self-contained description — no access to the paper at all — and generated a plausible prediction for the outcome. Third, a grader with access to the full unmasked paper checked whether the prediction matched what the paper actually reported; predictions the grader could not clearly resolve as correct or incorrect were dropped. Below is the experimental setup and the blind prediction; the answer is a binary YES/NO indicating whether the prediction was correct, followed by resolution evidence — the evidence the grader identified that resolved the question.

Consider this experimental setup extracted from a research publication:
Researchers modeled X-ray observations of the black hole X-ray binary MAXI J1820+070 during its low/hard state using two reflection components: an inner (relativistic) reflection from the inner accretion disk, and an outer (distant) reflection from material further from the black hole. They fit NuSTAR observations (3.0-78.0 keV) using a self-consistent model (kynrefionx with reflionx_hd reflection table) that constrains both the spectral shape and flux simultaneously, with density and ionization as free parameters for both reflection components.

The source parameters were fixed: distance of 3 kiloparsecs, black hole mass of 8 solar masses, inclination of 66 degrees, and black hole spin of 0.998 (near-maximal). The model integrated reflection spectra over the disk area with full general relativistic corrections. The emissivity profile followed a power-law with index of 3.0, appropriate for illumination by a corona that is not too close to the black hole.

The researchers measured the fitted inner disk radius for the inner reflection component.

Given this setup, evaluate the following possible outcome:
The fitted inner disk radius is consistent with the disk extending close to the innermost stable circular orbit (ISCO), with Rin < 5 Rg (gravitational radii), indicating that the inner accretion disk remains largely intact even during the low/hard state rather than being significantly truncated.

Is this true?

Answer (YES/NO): YES